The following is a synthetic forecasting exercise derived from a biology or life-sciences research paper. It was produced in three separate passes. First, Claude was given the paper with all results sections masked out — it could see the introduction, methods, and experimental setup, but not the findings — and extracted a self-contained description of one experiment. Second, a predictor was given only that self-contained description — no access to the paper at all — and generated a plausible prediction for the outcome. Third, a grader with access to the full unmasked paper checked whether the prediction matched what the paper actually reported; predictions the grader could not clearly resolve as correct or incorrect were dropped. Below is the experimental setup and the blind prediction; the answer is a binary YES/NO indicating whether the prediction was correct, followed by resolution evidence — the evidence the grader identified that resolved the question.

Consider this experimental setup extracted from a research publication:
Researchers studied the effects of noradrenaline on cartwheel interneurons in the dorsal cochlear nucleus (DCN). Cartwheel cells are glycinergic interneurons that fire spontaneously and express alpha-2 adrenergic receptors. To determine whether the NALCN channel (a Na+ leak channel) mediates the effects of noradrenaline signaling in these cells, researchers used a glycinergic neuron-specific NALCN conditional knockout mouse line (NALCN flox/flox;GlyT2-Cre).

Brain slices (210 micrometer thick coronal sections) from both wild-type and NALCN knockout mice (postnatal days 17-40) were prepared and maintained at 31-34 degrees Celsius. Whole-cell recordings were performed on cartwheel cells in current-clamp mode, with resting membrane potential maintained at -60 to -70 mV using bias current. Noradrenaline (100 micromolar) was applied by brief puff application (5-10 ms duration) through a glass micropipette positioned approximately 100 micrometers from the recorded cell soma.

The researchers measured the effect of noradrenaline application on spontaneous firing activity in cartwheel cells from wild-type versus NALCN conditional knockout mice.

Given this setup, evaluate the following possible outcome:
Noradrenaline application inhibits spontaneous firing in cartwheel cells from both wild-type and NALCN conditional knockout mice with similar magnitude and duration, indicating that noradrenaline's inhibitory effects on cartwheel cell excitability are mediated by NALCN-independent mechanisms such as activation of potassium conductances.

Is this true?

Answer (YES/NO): NO